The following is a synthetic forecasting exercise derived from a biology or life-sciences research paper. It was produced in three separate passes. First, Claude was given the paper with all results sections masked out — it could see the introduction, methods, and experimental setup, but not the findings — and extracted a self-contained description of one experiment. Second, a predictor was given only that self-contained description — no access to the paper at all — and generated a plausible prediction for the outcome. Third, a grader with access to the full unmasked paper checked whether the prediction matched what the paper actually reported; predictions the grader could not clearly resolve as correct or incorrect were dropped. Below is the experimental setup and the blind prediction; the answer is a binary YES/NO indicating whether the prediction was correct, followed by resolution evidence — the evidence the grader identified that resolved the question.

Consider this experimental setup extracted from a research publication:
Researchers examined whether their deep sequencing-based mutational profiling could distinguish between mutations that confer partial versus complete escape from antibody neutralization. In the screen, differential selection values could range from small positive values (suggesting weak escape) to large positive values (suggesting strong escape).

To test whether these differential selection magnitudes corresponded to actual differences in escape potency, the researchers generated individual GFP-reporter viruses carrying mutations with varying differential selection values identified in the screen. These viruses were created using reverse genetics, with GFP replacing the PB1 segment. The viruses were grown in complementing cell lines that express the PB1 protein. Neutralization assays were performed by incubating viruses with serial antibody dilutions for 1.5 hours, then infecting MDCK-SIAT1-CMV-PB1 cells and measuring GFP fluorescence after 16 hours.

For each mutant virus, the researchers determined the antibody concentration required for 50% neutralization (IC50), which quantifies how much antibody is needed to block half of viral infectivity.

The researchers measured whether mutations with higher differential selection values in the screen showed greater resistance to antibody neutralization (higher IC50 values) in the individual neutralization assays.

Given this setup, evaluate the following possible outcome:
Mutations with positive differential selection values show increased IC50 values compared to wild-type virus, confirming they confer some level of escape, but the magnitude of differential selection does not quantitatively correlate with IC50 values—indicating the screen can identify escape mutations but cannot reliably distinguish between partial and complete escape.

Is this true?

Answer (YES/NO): NO